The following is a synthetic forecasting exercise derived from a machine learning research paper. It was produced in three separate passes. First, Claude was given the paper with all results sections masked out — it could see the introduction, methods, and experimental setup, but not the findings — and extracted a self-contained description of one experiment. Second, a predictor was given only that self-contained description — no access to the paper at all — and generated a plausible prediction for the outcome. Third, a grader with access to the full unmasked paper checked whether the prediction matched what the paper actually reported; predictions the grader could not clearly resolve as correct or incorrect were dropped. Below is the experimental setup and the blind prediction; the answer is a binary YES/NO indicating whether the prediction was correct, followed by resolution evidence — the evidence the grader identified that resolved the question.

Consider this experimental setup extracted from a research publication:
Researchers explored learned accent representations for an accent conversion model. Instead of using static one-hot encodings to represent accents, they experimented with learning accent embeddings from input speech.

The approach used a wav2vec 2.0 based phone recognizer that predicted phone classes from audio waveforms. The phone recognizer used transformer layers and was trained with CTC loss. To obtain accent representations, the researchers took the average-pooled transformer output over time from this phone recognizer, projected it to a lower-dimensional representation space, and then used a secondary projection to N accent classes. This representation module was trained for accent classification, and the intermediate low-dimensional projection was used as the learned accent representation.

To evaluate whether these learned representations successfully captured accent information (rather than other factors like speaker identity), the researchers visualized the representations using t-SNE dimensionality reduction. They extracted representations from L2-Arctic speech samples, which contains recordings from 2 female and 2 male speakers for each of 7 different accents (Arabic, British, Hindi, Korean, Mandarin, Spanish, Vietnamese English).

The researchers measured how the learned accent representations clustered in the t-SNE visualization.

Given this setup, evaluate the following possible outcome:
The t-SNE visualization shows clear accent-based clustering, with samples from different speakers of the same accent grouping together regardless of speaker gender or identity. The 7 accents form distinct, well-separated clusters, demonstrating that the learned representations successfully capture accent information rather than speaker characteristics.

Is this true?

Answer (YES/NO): NO